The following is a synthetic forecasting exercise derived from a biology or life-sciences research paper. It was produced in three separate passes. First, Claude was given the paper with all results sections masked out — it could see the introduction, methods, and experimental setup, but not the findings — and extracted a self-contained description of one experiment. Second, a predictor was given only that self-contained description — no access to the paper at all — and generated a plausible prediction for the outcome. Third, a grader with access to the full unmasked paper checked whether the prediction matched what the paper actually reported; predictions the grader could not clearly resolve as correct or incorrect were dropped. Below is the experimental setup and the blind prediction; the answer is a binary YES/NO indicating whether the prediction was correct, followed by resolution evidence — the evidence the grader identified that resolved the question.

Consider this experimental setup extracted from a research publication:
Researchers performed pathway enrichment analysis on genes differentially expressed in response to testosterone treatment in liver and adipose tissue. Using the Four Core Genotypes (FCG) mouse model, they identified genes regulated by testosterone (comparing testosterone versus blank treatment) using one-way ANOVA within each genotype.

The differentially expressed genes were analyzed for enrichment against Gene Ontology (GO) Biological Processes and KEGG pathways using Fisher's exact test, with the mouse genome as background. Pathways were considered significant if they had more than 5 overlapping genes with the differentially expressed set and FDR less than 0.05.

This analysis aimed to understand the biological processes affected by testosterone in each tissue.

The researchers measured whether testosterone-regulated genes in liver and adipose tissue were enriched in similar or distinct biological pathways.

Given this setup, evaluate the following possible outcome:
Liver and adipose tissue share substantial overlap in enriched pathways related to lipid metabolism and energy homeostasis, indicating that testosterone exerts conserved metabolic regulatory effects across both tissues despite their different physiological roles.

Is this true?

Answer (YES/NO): NO